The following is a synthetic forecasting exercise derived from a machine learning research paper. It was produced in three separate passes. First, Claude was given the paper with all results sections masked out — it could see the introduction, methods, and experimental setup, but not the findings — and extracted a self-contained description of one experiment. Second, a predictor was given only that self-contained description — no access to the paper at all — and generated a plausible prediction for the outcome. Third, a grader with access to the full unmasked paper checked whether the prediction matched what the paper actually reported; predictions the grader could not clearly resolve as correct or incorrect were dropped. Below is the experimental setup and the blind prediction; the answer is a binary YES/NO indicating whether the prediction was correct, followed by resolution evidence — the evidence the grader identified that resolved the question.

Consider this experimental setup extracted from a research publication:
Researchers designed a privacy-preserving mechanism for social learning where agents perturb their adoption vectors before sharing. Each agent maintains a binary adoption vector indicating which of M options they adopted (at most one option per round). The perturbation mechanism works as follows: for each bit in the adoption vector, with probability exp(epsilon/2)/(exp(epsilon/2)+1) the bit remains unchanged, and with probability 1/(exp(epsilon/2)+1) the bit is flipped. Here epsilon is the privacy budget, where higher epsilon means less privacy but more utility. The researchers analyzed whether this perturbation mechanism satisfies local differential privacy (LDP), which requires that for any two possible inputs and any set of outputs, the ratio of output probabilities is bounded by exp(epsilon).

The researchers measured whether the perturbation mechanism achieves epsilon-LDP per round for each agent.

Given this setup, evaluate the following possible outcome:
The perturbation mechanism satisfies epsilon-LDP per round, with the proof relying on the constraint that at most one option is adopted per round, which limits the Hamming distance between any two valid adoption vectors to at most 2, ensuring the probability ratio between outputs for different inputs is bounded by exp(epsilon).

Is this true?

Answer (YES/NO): YES